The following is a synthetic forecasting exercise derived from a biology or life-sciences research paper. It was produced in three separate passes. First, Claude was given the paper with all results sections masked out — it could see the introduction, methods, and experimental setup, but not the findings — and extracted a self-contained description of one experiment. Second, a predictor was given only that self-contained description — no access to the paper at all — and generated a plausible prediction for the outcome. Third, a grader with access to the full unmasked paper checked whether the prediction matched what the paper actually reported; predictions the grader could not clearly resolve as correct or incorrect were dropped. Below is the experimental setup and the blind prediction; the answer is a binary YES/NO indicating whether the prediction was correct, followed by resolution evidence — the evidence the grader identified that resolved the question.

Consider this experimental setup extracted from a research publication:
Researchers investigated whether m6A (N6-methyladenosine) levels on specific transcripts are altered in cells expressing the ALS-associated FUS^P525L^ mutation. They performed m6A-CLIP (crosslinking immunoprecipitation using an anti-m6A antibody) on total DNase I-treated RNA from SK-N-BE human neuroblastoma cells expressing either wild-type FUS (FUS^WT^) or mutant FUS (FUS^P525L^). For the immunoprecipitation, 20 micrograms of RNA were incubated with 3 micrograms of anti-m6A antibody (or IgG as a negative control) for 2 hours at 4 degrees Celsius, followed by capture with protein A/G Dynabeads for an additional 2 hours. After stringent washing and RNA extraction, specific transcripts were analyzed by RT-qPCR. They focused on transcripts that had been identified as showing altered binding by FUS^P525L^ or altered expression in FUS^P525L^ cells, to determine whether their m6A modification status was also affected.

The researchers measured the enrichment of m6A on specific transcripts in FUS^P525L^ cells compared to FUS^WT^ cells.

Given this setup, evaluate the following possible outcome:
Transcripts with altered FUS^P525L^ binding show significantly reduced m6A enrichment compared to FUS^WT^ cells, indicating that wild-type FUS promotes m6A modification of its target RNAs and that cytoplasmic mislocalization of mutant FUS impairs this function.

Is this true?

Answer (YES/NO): NO